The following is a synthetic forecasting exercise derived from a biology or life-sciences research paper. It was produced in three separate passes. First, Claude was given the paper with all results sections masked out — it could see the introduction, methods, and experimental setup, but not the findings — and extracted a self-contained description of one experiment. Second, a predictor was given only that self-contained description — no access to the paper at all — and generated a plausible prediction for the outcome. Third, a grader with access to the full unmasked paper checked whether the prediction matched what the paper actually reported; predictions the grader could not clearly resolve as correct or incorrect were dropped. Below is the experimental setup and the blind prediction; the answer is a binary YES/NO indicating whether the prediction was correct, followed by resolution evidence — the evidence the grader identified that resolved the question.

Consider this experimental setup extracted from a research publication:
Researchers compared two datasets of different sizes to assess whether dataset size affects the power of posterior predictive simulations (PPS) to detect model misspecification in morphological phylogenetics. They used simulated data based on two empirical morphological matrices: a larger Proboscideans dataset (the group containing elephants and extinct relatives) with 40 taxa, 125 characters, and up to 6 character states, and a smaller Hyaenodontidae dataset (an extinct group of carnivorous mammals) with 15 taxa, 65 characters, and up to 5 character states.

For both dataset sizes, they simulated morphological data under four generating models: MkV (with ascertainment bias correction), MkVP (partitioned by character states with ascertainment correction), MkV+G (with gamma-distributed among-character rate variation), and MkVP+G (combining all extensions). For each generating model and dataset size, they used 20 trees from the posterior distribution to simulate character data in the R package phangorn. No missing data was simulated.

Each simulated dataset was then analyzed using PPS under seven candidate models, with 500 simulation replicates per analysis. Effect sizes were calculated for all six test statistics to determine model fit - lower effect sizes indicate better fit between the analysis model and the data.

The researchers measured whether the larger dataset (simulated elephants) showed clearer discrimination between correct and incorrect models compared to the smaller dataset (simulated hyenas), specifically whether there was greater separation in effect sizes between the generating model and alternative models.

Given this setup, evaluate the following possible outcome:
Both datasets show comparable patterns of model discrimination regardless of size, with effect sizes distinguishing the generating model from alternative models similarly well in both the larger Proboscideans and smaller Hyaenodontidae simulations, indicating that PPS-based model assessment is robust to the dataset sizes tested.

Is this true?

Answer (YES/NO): YES